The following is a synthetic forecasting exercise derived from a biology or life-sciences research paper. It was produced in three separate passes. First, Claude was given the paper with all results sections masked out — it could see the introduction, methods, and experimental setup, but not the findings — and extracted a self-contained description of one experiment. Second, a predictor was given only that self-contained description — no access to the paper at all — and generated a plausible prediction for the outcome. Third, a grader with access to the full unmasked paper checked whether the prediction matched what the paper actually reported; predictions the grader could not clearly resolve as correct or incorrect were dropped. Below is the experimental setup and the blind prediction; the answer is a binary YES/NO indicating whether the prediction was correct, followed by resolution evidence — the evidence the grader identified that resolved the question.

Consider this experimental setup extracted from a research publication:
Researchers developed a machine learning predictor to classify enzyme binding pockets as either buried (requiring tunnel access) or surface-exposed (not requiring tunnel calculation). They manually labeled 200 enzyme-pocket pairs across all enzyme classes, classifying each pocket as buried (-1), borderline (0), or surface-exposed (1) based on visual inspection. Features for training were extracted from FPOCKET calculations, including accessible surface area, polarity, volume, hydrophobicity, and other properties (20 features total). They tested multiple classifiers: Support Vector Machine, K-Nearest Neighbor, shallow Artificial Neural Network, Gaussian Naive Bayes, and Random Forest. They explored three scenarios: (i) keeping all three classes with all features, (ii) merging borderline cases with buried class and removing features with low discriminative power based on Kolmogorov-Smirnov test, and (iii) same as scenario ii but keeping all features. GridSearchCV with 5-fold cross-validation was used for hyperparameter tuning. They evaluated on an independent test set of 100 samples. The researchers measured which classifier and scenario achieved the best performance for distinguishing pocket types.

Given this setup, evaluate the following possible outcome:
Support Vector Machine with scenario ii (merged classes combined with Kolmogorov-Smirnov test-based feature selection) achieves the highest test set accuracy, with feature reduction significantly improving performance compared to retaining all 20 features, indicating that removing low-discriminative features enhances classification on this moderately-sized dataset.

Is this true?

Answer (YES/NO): NO